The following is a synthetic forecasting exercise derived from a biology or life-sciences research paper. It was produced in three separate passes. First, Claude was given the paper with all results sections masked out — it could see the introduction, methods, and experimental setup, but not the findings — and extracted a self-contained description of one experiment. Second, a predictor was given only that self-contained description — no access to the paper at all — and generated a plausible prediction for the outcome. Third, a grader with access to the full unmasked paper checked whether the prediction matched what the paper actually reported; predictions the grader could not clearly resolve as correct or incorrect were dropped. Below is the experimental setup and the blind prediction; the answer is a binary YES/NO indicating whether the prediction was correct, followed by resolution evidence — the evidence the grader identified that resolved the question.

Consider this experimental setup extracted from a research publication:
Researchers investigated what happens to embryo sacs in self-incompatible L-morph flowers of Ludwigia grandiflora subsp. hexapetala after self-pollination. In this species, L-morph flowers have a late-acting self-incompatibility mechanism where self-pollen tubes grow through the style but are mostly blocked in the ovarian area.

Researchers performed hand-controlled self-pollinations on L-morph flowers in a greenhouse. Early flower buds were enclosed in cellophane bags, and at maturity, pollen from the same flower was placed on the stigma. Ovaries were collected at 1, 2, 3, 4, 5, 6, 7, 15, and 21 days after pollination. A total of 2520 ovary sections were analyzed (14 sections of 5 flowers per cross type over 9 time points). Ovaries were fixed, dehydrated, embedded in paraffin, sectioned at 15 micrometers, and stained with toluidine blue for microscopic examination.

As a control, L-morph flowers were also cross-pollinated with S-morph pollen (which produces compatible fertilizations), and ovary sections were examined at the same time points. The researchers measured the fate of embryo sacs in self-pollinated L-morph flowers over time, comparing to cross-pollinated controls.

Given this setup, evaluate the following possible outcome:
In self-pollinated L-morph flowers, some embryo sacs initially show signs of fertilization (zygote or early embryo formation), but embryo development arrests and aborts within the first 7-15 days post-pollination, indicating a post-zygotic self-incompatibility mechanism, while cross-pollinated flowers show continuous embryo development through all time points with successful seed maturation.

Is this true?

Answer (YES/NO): NO